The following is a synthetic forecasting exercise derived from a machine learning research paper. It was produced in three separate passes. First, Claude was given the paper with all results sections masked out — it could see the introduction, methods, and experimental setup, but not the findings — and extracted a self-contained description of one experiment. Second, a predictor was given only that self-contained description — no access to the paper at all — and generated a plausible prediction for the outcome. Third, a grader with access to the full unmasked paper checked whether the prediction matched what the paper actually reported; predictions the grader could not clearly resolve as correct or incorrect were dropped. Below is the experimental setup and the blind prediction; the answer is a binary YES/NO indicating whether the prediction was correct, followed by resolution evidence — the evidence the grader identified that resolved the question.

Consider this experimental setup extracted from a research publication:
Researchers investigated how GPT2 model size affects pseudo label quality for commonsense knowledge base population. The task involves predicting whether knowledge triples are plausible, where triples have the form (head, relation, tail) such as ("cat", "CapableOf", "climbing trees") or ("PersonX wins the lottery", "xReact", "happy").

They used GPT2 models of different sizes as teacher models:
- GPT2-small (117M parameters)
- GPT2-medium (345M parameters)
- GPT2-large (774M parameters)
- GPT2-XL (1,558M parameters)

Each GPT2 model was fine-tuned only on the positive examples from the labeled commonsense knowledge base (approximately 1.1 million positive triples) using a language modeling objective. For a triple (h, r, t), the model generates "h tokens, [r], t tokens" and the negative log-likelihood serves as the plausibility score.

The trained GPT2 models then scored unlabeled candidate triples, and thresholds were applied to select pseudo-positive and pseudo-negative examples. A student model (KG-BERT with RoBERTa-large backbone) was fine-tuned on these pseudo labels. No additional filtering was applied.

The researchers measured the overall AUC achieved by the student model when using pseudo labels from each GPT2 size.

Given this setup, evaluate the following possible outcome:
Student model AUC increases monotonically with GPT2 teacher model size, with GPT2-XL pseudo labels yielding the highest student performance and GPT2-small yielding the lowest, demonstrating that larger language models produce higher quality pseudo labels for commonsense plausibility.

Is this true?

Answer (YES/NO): YES